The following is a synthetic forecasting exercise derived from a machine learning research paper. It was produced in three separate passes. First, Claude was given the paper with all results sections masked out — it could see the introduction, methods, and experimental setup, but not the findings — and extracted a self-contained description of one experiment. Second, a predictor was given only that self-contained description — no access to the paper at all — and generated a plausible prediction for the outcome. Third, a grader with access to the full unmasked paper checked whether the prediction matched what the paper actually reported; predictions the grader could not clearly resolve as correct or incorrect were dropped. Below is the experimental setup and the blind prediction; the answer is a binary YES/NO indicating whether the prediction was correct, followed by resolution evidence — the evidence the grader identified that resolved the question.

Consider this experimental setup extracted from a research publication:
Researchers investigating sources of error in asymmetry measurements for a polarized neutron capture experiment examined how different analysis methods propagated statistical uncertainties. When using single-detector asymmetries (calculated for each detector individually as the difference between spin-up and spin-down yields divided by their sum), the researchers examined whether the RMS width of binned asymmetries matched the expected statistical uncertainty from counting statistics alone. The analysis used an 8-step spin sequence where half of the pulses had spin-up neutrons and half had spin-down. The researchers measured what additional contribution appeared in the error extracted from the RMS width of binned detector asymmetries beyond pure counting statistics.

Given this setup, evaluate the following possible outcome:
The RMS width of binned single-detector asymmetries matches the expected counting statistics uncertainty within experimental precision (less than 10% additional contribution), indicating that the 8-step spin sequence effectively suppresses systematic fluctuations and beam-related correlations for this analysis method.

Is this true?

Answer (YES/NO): NO